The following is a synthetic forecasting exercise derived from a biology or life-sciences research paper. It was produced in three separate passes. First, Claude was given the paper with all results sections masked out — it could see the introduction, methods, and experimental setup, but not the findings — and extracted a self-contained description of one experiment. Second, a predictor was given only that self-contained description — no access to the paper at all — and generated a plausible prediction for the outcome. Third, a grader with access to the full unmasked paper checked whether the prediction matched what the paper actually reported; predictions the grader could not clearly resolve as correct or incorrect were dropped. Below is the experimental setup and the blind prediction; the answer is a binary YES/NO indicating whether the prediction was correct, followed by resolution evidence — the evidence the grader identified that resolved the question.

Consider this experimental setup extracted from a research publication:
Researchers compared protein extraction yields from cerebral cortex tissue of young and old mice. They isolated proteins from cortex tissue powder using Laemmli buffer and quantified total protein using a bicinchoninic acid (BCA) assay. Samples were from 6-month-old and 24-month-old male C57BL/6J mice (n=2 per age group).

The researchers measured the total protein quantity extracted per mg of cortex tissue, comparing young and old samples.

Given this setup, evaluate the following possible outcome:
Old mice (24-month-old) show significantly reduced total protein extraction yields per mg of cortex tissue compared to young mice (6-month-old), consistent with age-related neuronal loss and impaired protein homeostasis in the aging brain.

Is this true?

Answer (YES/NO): NO